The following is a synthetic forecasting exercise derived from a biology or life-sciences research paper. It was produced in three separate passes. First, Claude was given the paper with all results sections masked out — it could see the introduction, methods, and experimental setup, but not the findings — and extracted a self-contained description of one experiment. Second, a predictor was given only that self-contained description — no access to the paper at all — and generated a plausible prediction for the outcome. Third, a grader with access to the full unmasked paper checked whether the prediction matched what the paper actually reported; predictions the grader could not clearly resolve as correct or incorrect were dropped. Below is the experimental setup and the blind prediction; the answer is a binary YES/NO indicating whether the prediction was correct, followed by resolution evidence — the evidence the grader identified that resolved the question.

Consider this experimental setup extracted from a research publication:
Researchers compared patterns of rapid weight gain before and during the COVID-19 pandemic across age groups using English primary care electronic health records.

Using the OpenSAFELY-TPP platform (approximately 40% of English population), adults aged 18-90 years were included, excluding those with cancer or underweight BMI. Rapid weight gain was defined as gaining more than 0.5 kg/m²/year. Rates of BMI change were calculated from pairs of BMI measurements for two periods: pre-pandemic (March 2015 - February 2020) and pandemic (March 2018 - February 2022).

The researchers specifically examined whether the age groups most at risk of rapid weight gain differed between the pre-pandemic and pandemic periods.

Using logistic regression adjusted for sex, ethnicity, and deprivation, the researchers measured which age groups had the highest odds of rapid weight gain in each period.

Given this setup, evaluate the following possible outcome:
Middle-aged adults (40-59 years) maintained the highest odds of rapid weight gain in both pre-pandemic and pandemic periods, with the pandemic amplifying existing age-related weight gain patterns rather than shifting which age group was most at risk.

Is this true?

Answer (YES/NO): NO